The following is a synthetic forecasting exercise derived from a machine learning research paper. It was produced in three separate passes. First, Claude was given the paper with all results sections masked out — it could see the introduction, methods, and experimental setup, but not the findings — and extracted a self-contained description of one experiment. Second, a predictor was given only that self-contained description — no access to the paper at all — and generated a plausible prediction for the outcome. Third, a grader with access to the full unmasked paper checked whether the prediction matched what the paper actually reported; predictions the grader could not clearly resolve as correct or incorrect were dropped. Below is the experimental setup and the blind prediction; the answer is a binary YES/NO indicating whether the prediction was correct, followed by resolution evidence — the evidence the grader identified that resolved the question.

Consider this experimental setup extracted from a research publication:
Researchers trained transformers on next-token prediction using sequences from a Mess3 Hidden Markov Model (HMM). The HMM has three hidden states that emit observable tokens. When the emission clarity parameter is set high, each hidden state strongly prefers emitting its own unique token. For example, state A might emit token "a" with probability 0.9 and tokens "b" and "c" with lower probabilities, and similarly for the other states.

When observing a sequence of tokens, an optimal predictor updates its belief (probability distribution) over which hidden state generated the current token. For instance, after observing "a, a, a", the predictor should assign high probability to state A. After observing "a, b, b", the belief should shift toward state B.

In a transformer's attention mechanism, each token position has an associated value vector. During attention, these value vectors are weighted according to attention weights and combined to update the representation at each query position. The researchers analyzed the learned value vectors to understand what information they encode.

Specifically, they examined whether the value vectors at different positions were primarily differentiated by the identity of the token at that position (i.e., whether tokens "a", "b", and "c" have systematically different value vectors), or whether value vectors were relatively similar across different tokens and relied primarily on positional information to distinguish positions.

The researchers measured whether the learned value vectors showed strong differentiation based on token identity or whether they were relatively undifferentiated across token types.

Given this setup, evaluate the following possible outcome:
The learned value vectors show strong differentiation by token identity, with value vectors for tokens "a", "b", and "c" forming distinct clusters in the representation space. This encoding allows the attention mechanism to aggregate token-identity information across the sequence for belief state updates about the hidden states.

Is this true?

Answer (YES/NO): YES